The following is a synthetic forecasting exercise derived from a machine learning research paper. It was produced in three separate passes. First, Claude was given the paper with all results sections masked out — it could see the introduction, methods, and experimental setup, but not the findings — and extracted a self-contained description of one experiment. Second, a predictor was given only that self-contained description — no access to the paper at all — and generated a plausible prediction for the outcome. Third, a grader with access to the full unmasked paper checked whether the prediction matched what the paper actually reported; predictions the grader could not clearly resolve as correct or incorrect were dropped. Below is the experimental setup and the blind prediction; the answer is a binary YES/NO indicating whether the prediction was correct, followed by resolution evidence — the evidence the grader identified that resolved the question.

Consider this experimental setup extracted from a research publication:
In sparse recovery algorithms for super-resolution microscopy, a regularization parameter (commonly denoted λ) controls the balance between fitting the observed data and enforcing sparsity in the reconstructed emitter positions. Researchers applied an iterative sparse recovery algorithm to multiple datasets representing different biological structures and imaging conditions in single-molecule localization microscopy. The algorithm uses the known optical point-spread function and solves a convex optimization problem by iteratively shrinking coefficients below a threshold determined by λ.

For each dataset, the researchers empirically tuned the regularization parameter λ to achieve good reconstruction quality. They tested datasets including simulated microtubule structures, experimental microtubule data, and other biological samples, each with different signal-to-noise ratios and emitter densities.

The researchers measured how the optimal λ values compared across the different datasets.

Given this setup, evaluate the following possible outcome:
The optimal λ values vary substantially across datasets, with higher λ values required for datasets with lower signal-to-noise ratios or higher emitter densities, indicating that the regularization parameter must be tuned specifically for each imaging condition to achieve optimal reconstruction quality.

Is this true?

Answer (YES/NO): NO